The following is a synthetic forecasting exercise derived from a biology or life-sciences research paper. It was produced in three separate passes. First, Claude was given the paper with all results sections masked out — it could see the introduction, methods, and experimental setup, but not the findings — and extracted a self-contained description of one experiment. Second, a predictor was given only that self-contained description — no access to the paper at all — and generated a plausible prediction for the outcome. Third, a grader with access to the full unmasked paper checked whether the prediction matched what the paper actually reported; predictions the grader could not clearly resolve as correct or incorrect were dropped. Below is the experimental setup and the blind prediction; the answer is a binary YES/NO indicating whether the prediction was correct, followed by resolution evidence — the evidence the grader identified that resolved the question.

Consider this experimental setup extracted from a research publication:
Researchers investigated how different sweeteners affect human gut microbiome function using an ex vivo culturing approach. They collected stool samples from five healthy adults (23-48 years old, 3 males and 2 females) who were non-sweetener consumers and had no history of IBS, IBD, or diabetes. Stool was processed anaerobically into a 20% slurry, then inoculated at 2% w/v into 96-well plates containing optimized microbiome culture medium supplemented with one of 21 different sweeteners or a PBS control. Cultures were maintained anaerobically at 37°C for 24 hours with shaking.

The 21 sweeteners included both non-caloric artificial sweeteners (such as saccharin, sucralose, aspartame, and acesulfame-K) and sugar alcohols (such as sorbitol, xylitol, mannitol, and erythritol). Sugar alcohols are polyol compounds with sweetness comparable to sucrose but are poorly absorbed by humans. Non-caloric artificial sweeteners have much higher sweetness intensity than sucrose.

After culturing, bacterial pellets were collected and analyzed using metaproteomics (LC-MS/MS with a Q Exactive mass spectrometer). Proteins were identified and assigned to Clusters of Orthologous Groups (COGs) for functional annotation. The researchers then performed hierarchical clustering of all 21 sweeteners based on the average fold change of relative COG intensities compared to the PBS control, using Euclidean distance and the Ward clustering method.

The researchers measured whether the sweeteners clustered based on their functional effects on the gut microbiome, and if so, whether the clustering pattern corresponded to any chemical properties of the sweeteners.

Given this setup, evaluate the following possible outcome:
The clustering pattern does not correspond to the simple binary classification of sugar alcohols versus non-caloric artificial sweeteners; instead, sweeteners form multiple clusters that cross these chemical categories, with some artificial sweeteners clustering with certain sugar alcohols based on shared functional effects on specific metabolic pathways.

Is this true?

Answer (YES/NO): YES